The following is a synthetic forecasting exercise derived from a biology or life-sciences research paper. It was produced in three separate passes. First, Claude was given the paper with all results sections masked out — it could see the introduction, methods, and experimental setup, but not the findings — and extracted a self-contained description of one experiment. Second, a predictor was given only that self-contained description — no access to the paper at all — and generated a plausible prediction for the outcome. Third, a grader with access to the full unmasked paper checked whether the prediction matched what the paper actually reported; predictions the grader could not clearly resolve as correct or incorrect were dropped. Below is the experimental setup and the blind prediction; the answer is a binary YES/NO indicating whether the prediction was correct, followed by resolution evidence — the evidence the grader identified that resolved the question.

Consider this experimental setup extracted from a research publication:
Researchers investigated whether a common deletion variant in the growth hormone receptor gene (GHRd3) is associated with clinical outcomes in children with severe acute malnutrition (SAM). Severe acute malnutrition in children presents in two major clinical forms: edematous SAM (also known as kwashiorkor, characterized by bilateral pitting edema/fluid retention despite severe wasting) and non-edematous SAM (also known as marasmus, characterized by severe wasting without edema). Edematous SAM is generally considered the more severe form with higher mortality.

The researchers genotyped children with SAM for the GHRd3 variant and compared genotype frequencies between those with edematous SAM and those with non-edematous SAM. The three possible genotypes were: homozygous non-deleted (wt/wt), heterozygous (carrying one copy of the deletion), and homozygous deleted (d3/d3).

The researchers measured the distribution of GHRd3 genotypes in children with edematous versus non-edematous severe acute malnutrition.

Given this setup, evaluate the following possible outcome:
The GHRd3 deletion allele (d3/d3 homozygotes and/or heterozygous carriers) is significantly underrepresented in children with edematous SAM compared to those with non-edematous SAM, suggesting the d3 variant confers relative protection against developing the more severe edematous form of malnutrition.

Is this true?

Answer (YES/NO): YES